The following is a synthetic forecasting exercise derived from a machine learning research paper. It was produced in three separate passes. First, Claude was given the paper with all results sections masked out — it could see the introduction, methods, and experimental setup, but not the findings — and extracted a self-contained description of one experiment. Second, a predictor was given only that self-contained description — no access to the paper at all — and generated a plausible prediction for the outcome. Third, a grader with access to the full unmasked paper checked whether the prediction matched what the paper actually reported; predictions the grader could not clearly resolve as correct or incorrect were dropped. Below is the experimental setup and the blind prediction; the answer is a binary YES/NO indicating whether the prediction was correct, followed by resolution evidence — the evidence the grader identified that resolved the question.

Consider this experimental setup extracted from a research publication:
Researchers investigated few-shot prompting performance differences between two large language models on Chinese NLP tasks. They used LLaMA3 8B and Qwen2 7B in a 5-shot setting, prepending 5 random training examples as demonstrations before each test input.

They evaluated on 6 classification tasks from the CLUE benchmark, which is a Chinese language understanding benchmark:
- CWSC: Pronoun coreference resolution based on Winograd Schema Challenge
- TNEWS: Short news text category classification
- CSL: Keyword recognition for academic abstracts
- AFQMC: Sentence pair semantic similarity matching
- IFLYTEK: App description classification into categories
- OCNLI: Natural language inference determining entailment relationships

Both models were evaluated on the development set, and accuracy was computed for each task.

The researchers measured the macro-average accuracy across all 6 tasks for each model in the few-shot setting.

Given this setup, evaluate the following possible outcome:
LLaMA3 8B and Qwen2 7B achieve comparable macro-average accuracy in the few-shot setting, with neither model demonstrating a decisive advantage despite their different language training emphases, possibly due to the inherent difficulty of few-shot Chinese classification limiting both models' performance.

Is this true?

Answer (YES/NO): NO